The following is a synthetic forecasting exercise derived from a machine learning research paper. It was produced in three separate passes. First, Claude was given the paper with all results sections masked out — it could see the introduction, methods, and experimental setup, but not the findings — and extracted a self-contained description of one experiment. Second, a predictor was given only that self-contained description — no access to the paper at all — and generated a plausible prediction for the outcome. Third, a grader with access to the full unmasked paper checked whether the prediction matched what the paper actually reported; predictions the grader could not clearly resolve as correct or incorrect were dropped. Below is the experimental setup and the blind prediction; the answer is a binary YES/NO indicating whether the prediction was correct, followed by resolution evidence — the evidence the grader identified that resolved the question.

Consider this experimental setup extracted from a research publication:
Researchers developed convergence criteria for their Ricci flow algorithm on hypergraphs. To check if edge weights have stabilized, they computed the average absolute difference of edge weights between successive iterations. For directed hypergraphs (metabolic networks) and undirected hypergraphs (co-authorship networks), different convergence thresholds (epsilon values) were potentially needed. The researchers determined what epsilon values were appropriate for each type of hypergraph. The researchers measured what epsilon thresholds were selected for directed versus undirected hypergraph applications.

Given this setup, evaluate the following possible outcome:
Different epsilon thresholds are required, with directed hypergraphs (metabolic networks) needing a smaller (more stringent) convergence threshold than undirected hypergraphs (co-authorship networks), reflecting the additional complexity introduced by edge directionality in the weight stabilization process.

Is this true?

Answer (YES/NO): NO